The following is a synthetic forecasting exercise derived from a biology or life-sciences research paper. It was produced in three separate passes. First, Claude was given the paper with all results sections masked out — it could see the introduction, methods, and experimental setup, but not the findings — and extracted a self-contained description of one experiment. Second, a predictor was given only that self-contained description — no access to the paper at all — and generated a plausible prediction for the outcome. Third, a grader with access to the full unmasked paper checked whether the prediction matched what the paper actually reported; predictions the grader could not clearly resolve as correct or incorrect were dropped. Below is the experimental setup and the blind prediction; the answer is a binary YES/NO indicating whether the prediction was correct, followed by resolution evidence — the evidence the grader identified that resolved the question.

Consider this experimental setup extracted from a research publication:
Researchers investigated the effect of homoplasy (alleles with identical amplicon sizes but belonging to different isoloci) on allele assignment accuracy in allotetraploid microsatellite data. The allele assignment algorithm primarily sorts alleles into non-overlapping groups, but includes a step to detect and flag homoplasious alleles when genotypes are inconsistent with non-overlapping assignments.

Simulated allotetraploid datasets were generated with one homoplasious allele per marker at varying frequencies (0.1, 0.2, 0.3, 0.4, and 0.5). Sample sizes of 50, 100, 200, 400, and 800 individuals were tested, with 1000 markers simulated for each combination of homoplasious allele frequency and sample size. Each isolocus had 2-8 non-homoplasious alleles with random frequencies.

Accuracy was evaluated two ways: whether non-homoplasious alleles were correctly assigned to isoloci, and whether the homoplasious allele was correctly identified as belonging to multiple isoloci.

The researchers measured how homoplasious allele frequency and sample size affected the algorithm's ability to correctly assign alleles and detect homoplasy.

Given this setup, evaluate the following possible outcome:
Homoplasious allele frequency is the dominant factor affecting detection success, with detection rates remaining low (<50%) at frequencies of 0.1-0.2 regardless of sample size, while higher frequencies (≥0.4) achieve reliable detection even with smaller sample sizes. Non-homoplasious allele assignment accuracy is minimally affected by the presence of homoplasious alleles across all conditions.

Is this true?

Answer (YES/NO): NO